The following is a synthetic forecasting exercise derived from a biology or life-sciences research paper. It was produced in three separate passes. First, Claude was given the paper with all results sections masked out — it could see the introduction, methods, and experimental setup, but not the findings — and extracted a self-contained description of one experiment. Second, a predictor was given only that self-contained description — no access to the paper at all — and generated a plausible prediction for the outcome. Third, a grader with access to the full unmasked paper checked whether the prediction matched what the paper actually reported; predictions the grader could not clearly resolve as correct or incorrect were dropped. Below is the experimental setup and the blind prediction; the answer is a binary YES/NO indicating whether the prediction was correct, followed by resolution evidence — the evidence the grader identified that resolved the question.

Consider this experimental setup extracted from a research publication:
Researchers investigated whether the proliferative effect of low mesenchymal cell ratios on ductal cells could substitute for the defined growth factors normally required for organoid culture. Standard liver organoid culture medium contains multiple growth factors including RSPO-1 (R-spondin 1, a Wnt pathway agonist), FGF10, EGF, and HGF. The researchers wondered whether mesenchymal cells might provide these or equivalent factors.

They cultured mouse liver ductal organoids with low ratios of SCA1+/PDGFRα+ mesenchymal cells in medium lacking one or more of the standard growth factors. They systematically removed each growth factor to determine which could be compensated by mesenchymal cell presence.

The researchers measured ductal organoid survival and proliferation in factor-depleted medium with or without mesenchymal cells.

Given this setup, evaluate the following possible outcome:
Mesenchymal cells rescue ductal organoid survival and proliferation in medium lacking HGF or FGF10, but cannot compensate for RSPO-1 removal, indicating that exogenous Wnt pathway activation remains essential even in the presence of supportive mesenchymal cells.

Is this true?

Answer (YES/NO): NO